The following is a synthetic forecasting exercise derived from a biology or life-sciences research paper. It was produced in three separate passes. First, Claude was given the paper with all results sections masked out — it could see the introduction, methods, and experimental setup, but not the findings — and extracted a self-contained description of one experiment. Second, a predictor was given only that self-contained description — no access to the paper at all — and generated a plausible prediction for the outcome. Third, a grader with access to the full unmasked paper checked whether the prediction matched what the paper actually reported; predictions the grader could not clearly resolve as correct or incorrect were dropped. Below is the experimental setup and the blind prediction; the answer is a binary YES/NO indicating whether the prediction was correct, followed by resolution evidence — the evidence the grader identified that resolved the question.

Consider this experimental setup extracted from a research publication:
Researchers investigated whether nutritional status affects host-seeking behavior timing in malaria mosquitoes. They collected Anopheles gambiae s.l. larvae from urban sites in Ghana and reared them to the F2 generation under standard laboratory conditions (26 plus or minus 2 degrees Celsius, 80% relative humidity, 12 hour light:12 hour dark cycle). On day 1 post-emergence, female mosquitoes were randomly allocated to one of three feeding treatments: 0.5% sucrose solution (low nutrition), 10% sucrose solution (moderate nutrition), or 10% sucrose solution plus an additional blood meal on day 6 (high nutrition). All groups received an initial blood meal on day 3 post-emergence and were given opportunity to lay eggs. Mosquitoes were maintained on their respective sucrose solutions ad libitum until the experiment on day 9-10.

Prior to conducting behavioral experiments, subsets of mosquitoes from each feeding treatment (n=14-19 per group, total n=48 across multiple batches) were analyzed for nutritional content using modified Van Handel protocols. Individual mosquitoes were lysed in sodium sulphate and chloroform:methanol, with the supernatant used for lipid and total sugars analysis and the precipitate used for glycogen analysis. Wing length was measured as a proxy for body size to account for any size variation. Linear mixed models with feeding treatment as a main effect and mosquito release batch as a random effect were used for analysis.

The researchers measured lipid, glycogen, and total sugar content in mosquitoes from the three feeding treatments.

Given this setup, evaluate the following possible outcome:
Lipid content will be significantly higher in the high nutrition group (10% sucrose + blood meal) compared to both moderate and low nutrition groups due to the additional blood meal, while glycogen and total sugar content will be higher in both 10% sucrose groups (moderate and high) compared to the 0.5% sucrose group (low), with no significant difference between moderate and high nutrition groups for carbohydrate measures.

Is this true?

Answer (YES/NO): NO